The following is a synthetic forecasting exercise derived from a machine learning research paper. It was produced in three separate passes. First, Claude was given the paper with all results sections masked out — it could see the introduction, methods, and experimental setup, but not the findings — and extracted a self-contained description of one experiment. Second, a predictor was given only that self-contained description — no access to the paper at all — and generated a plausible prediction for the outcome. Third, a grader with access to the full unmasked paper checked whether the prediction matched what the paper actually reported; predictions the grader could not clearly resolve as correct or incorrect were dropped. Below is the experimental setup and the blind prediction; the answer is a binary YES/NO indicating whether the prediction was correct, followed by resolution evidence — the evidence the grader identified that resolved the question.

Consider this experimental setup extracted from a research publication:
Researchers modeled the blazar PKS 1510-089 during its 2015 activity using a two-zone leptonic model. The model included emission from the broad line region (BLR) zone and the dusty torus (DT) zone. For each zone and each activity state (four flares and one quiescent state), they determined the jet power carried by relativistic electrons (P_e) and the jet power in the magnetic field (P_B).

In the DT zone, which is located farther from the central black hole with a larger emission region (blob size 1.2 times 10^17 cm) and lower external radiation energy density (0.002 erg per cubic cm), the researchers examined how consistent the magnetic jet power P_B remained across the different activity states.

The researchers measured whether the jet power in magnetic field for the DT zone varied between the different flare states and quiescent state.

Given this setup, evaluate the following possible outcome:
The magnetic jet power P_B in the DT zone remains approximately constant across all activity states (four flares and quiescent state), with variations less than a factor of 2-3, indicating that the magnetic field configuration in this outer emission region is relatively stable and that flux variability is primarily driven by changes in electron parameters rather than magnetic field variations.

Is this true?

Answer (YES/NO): YES